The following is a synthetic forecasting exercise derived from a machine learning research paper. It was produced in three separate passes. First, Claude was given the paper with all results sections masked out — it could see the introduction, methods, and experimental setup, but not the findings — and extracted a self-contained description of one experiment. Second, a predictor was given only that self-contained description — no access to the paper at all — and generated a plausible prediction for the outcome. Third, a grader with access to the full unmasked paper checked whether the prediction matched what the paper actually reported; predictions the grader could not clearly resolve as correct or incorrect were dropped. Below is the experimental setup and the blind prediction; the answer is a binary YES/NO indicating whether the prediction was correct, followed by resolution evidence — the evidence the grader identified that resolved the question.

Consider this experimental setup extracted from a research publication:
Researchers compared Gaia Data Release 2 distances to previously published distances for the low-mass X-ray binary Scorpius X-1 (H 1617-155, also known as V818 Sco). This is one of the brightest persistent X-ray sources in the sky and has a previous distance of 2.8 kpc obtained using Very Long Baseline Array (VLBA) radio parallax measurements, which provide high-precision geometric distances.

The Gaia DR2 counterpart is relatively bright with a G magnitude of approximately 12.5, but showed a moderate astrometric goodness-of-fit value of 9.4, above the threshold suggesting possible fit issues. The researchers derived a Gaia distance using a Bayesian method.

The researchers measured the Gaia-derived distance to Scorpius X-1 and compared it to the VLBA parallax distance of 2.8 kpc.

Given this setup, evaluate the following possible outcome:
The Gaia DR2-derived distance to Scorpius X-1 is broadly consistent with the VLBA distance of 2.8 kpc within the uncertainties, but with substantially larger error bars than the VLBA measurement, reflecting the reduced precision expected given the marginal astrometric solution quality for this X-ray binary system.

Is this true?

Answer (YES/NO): NO